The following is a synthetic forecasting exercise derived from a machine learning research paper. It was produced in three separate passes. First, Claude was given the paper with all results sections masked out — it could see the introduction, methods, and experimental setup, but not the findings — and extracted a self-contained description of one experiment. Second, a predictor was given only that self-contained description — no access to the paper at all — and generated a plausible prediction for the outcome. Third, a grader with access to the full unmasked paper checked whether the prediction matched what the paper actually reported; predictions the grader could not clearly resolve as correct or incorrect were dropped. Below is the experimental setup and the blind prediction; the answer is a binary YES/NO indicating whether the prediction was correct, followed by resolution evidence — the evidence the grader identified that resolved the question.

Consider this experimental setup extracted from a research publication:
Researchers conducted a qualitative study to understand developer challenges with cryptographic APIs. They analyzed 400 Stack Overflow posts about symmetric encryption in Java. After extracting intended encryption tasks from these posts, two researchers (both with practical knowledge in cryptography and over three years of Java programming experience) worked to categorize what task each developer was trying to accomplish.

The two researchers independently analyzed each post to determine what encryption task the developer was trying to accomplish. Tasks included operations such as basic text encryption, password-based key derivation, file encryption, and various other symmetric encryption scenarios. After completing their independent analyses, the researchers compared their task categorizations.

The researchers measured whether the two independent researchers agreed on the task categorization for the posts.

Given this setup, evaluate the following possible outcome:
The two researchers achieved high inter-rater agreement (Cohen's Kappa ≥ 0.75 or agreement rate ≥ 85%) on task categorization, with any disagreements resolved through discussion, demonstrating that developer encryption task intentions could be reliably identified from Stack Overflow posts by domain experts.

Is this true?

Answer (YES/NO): YES